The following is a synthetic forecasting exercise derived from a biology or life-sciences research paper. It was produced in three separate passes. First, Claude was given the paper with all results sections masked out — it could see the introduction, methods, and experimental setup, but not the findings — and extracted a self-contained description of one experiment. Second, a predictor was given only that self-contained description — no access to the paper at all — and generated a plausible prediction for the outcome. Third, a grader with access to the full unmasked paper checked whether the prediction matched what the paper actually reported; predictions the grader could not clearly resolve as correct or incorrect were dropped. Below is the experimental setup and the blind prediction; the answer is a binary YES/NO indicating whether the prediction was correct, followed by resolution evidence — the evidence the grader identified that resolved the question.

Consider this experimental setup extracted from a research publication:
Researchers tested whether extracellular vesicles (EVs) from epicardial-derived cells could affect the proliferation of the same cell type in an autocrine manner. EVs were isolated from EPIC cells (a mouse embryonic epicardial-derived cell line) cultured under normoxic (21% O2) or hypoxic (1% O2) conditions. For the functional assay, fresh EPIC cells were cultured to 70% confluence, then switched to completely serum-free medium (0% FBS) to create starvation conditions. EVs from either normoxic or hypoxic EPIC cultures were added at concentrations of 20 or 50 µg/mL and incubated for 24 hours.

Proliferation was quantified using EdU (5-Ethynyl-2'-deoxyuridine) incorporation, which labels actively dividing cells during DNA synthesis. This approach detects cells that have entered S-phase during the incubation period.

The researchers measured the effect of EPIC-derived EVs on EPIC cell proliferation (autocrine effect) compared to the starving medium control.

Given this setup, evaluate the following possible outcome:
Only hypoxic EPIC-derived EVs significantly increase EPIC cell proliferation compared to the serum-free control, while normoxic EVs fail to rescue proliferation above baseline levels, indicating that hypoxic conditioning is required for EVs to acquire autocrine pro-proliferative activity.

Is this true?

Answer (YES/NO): YES